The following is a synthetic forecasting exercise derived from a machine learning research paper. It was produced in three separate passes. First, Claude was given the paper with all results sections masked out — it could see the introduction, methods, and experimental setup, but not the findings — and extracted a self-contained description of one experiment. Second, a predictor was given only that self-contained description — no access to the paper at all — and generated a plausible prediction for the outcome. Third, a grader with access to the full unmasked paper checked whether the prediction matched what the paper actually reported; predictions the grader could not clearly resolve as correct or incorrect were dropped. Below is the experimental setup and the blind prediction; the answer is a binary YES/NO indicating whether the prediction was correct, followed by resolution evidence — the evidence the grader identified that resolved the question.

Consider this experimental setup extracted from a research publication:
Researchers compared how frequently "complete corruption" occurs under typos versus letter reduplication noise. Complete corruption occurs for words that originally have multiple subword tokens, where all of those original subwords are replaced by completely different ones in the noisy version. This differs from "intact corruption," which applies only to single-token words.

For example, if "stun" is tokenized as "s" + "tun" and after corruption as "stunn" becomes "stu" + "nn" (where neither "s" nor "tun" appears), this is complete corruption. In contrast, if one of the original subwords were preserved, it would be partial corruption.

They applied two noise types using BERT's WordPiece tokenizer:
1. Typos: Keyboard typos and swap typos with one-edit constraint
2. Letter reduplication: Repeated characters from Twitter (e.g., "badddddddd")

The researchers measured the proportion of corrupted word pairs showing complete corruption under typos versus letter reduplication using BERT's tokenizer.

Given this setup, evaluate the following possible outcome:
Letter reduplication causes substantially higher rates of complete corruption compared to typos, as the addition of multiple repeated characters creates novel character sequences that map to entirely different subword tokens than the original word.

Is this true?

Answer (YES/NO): NO